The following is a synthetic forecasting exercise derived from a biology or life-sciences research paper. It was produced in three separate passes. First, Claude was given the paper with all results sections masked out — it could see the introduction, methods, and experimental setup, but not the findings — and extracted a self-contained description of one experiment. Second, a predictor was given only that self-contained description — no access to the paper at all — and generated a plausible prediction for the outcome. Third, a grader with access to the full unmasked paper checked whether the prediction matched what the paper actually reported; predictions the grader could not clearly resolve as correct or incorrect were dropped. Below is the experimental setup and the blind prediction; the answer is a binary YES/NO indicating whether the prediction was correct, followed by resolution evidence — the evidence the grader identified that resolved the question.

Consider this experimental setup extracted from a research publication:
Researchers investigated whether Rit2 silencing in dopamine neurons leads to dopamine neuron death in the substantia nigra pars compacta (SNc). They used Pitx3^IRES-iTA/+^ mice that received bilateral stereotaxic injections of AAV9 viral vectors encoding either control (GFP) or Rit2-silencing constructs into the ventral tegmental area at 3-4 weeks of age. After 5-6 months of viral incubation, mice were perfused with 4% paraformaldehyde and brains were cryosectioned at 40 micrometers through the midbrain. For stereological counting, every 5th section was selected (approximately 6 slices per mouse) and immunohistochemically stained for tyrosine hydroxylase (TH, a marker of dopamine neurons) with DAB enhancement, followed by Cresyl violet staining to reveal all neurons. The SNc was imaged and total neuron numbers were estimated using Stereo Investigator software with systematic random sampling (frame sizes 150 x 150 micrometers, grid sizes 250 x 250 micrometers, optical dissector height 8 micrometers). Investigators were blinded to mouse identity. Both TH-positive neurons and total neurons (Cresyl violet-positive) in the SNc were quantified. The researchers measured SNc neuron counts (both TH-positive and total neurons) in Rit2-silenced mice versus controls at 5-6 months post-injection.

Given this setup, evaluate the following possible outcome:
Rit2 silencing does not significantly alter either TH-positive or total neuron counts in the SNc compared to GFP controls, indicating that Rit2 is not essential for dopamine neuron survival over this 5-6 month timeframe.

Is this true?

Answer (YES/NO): NO